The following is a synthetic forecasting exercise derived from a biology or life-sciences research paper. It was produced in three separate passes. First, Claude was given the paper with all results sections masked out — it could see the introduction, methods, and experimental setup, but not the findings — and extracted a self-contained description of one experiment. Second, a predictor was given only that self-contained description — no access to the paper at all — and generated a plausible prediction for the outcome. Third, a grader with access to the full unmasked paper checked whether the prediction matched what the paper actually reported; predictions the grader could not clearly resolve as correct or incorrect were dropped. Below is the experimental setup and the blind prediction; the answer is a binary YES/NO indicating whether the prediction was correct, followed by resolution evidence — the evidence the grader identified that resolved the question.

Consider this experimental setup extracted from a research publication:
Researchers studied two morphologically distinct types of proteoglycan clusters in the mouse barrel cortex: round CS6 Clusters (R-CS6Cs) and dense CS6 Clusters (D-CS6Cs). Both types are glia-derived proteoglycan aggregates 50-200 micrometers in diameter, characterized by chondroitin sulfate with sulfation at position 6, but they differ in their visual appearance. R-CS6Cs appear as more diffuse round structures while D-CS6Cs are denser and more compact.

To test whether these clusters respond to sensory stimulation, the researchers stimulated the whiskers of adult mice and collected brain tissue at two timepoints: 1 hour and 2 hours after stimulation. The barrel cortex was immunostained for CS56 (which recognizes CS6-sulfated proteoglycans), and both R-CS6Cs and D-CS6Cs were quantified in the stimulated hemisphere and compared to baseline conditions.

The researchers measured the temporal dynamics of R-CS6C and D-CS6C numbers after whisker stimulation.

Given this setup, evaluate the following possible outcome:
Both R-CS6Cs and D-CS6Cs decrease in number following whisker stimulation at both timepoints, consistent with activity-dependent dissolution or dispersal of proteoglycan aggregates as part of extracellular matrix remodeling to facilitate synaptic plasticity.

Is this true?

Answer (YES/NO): NO